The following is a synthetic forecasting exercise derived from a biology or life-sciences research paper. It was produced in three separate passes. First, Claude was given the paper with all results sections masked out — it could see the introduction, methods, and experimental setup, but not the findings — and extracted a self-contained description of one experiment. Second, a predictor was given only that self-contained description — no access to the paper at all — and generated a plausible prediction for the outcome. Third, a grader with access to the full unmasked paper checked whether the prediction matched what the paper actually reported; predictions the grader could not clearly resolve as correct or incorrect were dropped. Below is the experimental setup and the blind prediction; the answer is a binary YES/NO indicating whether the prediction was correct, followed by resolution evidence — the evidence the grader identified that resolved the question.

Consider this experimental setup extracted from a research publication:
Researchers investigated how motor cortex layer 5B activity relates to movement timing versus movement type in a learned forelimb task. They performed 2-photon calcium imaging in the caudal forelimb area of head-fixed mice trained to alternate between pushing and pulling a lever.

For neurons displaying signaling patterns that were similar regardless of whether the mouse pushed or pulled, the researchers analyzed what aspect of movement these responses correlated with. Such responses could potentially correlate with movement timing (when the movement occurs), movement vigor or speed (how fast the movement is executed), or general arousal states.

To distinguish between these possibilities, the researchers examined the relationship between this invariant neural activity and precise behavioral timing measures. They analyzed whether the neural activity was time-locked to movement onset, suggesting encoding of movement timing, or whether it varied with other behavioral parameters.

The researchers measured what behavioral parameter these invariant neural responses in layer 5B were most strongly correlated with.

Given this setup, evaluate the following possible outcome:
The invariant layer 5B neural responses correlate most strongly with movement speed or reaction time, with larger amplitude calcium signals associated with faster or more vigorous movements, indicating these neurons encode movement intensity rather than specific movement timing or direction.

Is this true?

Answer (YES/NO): NO